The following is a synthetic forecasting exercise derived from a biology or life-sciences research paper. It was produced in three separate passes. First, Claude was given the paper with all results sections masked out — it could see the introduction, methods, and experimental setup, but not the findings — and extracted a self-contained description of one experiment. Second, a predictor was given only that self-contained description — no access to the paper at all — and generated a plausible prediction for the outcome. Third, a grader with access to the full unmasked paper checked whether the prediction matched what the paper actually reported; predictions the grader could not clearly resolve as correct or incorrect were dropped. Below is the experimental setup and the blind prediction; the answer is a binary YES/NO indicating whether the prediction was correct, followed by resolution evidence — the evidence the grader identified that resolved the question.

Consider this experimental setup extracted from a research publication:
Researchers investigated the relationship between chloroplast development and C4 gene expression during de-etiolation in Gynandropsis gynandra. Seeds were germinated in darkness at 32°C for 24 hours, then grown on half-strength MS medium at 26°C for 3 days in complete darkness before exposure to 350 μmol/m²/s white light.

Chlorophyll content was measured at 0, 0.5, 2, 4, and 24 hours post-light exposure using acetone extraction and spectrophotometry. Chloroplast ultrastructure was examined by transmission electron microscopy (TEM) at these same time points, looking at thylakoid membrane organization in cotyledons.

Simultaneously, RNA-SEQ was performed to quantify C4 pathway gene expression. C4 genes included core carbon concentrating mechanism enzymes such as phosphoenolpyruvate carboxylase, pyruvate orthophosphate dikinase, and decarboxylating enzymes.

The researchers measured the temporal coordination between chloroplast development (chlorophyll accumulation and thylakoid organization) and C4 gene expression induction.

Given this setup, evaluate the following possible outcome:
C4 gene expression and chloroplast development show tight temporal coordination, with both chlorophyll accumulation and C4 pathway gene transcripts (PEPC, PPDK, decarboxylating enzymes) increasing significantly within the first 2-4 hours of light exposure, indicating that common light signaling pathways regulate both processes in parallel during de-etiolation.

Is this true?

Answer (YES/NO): YES